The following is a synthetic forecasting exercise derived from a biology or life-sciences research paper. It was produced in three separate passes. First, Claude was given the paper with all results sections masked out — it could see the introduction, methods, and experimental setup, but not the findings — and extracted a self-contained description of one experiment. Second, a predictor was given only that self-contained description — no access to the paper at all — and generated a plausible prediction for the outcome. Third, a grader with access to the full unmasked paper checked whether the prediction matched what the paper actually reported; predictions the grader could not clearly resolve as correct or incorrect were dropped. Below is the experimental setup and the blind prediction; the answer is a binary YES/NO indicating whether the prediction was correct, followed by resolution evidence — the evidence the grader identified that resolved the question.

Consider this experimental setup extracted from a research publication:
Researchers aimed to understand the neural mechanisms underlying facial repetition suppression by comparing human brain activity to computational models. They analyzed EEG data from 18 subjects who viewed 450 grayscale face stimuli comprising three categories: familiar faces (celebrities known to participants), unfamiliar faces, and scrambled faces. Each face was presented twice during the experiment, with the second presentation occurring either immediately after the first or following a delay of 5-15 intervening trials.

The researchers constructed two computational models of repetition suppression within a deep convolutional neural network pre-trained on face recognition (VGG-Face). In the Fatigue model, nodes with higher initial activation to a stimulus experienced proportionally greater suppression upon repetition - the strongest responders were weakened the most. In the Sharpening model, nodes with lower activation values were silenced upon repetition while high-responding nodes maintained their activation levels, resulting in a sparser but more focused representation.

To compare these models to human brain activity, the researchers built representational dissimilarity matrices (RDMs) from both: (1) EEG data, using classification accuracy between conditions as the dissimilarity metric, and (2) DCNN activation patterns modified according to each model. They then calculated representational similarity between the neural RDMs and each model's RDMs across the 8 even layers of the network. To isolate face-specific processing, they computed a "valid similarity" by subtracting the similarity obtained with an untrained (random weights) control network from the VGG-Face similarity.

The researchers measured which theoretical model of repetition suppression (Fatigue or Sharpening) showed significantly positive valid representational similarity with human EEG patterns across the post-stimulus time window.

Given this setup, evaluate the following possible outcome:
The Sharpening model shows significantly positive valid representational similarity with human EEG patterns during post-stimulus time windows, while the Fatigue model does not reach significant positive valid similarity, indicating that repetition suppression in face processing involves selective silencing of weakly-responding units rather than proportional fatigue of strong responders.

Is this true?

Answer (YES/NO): NO